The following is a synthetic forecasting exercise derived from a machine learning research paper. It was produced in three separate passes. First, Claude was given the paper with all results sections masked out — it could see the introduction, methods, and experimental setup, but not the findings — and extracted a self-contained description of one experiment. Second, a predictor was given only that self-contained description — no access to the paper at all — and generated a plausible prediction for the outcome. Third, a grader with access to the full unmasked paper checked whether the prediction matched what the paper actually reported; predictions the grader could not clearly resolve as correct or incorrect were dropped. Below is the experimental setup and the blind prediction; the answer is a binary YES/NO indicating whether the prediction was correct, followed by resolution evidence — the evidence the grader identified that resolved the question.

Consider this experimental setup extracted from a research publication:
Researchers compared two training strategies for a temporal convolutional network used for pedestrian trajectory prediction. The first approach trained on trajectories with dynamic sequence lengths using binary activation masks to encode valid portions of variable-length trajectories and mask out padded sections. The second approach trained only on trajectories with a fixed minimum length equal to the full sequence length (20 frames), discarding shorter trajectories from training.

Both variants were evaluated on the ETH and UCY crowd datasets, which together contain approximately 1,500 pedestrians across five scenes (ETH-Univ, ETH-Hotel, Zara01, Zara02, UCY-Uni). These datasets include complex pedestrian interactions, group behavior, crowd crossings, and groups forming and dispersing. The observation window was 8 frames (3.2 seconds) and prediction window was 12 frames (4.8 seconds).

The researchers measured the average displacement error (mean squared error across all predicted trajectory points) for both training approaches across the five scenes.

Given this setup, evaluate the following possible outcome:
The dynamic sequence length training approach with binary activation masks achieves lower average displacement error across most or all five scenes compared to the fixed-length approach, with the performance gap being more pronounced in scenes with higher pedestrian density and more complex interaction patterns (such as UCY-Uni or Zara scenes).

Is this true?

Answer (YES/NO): NO